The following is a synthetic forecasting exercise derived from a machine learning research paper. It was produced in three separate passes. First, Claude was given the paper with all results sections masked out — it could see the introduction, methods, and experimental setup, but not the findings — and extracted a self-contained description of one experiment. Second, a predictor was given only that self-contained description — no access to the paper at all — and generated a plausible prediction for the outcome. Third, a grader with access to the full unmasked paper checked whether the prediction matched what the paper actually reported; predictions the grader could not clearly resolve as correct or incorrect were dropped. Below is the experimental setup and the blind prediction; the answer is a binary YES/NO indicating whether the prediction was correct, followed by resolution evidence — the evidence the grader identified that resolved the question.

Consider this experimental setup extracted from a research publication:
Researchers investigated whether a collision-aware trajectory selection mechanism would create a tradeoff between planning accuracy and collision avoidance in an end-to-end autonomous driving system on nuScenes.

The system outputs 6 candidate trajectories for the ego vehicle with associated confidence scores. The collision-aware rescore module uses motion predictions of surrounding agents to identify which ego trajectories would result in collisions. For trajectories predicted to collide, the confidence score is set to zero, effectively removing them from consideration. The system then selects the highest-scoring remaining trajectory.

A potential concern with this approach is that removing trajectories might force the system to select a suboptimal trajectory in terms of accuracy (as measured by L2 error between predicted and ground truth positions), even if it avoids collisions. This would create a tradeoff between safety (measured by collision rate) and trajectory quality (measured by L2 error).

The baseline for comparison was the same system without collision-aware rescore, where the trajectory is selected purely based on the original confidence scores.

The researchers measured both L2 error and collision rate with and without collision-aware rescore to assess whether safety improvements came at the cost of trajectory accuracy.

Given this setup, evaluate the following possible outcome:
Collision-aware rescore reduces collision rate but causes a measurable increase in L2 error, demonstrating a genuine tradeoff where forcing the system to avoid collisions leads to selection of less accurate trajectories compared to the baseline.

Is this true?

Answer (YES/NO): NO